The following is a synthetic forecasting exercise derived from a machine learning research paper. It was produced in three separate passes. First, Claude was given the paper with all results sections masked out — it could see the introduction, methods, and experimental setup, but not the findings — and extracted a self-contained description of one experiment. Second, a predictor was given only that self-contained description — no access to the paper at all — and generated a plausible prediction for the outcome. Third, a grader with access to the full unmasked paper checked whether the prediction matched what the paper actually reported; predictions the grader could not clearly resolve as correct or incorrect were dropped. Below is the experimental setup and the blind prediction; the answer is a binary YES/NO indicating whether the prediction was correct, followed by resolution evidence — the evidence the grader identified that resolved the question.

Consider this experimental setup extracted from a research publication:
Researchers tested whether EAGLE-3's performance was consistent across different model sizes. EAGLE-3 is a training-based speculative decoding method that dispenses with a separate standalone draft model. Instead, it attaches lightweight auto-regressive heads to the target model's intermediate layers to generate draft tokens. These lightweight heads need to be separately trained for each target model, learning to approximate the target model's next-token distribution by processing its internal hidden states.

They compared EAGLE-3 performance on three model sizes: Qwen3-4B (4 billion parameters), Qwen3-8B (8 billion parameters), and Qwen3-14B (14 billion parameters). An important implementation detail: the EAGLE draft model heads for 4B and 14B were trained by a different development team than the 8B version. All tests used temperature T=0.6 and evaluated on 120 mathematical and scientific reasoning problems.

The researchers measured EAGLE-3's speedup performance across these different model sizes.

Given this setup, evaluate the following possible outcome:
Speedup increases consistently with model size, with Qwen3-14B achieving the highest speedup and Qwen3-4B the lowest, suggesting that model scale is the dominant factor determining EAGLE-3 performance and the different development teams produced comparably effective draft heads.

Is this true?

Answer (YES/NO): NO